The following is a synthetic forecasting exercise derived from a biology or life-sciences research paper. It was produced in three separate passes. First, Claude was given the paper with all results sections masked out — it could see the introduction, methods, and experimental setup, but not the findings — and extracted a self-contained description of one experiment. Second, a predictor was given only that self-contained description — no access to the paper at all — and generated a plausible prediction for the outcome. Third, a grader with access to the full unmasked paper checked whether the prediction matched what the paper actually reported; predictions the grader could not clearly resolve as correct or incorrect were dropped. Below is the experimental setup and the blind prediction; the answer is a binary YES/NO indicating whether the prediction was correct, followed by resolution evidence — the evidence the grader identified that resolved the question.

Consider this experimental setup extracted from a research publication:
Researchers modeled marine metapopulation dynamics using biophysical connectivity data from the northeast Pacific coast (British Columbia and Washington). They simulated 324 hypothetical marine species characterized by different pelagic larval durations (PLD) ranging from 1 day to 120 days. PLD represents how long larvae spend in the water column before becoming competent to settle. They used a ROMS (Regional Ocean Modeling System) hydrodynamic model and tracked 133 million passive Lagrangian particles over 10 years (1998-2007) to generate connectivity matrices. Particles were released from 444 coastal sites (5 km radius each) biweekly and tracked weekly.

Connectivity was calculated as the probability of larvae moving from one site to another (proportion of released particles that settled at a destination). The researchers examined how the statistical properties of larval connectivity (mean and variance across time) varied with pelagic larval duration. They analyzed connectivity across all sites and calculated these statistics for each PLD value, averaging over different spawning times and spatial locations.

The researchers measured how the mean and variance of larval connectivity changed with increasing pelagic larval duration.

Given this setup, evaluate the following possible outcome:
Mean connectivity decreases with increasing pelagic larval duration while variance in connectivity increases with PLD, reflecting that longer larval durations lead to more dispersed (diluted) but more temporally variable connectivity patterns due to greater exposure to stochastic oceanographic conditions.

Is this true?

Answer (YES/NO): NO